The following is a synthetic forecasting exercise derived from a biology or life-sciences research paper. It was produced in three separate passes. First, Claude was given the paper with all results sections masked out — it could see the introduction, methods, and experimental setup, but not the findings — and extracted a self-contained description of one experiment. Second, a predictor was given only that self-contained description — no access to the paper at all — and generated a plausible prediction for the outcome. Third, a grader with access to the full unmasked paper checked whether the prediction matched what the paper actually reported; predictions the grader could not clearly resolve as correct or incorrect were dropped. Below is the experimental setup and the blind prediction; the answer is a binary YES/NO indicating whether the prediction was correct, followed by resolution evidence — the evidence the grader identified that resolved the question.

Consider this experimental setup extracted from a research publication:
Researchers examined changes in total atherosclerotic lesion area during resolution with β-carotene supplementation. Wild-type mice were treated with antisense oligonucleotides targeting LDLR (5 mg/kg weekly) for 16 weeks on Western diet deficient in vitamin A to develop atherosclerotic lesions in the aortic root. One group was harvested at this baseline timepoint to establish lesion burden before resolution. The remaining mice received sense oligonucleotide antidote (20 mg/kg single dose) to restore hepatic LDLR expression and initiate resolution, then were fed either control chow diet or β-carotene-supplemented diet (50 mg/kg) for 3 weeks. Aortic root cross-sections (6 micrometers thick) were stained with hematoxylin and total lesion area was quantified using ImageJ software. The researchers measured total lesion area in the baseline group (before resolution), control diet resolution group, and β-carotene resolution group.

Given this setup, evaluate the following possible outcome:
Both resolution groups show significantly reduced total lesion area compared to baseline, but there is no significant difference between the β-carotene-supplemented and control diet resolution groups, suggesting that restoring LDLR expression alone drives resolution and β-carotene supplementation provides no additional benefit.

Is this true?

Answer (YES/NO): NO